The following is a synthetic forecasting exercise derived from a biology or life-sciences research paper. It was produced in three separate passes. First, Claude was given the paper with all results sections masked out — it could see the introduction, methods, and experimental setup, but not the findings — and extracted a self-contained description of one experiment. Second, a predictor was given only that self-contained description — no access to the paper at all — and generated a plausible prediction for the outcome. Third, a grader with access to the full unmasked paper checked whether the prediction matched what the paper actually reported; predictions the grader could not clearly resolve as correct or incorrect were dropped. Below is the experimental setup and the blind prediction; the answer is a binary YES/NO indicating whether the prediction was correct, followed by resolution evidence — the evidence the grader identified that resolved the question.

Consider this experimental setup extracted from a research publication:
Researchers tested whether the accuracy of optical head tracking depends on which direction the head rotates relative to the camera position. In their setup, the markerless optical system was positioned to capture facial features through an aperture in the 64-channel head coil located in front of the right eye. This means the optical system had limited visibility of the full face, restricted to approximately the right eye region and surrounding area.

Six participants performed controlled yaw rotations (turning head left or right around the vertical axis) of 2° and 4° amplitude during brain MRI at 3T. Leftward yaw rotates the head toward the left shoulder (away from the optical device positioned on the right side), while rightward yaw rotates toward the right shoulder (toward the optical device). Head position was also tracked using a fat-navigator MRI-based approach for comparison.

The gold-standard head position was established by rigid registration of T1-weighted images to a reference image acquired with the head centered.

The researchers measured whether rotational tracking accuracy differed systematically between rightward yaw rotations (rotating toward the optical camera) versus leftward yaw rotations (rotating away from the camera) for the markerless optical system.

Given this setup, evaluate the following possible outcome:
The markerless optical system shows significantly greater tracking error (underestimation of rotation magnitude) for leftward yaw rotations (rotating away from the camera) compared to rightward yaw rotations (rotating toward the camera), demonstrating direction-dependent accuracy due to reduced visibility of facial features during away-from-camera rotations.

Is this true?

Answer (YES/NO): NO